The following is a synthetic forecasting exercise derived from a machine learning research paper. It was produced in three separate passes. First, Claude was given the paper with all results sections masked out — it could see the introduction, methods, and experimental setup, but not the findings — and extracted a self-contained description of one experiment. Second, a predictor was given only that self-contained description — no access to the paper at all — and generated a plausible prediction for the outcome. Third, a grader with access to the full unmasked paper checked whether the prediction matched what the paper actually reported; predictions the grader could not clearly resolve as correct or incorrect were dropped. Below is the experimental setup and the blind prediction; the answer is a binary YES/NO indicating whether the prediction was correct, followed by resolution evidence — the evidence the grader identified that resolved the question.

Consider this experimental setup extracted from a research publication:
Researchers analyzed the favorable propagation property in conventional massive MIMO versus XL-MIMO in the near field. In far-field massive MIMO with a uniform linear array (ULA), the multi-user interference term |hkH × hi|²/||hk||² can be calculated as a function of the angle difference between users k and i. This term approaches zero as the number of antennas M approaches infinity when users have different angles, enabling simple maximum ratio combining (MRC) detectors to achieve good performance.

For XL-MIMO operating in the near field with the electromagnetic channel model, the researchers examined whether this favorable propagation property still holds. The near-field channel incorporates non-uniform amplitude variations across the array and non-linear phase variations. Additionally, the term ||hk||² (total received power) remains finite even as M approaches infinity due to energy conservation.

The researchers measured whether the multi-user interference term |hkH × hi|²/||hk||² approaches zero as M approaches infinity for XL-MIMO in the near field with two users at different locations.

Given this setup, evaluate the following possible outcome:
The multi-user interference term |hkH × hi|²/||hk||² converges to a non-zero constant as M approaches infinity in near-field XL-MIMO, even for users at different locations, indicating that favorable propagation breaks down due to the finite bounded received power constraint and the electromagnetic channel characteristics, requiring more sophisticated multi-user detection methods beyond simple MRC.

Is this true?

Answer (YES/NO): YES